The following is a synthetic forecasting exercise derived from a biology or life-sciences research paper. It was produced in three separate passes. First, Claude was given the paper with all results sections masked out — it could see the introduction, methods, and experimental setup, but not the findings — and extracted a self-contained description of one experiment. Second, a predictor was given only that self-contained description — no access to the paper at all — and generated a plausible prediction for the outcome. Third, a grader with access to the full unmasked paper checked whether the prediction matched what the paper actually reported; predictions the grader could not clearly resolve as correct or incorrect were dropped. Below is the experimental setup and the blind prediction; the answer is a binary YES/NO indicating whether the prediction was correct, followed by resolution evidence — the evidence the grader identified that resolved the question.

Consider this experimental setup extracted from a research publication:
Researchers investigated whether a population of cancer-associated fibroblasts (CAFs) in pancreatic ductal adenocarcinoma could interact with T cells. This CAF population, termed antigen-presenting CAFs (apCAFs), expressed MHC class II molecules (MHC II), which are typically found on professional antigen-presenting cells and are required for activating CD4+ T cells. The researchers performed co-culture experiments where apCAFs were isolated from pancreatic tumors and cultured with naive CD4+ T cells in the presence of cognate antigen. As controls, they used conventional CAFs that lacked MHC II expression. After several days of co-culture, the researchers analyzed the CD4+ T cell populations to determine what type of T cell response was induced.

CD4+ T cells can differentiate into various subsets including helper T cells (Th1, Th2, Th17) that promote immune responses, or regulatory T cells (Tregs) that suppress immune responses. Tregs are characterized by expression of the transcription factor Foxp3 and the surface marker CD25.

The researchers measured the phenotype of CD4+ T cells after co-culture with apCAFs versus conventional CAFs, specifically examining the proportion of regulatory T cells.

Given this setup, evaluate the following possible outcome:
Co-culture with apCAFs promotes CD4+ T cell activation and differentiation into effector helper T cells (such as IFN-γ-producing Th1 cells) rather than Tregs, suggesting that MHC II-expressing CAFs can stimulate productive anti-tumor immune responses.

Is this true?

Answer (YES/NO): NO